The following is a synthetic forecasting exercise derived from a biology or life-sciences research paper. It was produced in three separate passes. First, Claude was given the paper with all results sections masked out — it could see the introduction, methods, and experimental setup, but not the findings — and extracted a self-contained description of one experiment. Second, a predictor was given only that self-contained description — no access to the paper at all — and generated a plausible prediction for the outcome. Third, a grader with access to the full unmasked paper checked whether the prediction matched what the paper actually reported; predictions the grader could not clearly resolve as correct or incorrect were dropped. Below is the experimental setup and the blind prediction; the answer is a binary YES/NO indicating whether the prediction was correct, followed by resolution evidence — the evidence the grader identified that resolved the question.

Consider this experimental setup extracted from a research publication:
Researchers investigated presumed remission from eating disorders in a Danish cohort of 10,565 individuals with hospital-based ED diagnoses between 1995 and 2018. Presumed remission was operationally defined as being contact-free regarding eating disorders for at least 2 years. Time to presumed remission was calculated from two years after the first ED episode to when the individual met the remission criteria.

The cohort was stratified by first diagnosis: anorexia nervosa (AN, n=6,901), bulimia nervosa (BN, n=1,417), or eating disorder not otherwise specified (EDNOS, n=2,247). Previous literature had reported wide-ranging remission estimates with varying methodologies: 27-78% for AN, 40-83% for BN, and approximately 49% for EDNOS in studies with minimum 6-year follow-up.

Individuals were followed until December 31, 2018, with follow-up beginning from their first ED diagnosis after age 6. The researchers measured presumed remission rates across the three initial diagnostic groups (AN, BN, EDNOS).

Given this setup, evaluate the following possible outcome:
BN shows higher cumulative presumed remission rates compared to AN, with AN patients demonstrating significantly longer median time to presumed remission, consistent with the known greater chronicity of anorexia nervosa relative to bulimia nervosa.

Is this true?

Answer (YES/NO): NO